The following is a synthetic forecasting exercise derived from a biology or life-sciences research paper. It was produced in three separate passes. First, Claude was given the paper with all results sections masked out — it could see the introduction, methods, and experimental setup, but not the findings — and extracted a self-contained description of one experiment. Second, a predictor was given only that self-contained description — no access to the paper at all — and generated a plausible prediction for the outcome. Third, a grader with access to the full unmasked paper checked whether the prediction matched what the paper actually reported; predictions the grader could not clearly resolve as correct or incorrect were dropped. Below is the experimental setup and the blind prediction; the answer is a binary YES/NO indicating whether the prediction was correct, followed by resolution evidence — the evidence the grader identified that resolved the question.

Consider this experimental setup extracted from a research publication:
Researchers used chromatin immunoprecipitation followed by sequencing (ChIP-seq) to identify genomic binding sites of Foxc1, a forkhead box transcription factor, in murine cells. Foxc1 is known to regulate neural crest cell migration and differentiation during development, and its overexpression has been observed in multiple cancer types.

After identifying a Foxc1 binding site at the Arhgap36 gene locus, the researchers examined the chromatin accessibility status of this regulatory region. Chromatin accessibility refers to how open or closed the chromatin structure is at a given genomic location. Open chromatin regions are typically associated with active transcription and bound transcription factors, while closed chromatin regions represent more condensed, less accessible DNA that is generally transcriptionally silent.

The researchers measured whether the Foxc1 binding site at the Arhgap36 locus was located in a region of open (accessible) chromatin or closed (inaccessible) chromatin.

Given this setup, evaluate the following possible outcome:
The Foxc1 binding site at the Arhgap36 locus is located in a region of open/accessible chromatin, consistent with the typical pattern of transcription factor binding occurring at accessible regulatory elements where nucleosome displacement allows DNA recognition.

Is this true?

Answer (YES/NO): NO